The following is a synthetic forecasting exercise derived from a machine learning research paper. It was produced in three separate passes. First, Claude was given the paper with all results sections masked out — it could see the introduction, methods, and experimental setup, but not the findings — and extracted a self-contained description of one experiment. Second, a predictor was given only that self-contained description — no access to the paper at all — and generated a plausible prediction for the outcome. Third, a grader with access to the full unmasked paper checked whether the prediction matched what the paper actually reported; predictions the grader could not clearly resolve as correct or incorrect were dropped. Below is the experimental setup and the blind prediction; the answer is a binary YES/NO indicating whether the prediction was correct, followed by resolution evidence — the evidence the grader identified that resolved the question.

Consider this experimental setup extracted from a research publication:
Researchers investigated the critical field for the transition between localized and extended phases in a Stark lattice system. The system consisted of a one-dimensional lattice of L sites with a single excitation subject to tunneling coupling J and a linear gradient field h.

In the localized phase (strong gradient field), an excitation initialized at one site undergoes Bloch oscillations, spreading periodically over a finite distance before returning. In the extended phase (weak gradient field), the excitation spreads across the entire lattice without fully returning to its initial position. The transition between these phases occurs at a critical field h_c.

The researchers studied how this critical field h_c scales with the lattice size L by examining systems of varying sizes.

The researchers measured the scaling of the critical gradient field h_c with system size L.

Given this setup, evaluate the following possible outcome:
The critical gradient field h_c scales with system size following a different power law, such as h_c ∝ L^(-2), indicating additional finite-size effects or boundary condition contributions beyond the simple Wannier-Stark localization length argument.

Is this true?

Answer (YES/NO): NO